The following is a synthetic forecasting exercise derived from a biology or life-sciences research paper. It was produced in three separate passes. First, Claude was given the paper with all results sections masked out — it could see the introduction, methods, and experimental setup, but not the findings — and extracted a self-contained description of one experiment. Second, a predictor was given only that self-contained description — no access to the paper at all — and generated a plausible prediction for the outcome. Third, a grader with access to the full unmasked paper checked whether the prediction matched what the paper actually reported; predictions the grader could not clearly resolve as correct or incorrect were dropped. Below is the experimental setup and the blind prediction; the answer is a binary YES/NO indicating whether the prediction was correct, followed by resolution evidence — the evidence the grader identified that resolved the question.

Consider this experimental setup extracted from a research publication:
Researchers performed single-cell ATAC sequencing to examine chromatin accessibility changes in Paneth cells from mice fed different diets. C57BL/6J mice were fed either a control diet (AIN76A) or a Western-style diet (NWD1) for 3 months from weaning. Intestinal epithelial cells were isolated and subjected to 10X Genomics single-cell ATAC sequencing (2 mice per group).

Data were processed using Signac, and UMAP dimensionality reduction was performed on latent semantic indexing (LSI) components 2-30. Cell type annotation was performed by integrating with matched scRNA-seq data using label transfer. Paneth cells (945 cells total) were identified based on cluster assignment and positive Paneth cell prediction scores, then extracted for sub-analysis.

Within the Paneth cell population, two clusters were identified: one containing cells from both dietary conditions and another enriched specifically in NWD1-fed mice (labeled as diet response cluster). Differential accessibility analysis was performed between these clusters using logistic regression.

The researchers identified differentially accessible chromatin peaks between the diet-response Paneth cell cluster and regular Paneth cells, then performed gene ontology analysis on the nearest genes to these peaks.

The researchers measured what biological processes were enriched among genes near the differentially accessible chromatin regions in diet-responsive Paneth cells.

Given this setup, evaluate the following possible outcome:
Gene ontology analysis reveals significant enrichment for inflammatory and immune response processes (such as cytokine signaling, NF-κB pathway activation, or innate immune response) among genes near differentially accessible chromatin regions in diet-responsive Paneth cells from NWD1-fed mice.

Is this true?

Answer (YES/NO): NO